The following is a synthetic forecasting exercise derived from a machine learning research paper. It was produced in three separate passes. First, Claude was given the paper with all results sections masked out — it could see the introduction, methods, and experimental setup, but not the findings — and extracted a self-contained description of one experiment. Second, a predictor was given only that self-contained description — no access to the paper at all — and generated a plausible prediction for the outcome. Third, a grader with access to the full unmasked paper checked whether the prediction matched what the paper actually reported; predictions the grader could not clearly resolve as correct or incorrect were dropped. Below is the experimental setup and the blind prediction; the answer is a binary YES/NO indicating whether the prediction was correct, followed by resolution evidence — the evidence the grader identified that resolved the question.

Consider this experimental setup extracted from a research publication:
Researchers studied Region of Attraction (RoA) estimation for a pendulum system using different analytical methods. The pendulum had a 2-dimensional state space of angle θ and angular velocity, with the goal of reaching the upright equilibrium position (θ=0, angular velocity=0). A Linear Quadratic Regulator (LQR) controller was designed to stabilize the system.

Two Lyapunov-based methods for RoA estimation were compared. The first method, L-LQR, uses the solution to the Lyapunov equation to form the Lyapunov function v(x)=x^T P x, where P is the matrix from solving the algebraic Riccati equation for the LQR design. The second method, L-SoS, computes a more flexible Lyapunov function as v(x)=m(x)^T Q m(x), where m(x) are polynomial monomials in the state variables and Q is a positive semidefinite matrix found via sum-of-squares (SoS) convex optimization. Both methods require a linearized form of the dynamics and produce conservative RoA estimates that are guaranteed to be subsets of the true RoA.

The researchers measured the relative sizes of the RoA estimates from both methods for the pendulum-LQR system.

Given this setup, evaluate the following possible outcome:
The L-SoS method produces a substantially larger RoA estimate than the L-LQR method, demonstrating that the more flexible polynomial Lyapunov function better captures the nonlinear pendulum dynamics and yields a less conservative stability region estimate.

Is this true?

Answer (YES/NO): NO